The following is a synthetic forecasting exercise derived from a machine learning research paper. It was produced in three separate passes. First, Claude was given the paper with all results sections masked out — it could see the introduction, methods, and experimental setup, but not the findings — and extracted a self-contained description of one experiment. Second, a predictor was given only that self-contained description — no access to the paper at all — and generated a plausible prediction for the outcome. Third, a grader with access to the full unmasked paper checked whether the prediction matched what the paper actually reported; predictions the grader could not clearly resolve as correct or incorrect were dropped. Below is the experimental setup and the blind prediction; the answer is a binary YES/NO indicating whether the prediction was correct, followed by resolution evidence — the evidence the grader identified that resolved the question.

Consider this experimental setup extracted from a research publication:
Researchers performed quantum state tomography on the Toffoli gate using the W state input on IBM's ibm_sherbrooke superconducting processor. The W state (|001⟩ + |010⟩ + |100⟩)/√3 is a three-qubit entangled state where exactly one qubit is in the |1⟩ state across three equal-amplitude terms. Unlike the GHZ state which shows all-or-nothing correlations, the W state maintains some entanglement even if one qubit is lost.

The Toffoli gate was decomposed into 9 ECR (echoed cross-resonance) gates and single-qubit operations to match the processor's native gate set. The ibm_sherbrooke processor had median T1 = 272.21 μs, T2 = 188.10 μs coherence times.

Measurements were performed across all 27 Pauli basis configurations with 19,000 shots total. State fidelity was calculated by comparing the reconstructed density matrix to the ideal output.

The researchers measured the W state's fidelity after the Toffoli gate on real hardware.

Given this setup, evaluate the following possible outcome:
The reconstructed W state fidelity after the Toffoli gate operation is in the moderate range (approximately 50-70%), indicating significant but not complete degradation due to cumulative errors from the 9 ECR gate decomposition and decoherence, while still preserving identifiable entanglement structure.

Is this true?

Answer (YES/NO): YES